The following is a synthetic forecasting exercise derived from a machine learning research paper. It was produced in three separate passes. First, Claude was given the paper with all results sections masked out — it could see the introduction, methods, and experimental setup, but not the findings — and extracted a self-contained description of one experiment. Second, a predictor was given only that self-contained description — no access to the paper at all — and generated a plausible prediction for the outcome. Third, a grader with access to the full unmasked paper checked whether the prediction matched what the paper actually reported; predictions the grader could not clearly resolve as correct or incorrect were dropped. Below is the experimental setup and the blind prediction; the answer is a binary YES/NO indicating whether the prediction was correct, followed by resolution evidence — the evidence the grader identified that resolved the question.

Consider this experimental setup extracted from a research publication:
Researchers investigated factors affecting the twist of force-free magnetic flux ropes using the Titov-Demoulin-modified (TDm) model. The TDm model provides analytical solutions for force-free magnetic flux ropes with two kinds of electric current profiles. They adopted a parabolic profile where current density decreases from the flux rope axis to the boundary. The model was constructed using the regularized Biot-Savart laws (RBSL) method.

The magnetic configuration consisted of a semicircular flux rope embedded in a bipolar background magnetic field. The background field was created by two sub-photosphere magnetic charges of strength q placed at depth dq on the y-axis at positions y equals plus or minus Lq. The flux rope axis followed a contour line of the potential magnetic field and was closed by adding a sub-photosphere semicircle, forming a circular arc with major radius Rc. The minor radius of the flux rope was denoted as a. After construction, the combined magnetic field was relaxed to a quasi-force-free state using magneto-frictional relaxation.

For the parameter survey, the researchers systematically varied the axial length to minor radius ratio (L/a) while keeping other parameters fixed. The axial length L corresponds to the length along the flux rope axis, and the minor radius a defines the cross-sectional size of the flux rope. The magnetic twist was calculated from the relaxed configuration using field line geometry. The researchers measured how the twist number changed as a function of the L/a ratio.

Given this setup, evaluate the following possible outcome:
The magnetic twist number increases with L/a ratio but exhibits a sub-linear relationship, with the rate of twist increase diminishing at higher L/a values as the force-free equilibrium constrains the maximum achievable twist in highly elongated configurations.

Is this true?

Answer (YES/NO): NO